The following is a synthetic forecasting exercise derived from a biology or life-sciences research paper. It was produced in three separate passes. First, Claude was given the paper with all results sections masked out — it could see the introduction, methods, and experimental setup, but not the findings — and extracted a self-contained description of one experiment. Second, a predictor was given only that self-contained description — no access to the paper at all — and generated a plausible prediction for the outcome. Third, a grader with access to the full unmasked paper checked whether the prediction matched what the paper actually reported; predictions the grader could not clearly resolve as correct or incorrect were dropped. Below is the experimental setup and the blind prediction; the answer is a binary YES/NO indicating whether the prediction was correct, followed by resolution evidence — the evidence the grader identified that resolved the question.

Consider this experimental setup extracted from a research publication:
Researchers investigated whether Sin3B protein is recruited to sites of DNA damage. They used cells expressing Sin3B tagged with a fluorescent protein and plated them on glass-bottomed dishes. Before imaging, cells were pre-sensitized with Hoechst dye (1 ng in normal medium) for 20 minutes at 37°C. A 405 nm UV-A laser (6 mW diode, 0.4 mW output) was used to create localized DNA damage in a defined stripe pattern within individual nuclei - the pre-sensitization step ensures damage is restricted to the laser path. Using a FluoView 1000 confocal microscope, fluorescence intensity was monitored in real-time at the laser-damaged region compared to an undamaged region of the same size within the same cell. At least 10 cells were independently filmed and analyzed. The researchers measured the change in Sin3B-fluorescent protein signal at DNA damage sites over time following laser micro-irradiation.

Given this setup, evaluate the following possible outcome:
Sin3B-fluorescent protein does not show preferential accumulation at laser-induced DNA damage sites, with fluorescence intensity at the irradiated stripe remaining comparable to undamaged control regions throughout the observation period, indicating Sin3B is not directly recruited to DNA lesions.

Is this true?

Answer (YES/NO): NO